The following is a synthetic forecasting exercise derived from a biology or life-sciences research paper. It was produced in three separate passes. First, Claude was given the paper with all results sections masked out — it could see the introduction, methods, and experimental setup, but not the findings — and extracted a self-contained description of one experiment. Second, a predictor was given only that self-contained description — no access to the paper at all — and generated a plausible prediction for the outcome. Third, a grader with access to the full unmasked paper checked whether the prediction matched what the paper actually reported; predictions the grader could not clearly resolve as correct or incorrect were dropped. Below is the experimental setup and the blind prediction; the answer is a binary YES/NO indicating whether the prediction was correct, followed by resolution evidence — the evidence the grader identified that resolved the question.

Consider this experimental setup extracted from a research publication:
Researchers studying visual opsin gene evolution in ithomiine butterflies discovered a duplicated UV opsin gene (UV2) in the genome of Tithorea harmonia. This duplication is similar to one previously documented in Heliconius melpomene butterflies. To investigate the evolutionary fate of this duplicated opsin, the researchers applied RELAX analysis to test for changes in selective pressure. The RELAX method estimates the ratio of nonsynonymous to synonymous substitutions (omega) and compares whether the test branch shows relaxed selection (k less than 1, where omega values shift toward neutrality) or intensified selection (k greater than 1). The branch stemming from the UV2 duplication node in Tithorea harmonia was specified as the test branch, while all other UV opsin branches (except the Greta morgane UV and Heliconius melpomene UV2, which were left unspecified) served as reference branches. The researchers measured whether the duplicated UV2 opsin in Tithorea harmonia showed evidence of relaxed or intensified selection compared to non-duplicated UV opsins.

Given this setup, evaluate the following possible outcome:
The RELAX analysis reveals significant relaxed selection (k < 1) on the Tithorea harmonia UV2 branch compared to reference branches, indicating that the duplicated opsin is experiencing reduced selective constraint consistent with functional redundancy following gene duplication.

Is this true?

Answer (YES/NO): YES